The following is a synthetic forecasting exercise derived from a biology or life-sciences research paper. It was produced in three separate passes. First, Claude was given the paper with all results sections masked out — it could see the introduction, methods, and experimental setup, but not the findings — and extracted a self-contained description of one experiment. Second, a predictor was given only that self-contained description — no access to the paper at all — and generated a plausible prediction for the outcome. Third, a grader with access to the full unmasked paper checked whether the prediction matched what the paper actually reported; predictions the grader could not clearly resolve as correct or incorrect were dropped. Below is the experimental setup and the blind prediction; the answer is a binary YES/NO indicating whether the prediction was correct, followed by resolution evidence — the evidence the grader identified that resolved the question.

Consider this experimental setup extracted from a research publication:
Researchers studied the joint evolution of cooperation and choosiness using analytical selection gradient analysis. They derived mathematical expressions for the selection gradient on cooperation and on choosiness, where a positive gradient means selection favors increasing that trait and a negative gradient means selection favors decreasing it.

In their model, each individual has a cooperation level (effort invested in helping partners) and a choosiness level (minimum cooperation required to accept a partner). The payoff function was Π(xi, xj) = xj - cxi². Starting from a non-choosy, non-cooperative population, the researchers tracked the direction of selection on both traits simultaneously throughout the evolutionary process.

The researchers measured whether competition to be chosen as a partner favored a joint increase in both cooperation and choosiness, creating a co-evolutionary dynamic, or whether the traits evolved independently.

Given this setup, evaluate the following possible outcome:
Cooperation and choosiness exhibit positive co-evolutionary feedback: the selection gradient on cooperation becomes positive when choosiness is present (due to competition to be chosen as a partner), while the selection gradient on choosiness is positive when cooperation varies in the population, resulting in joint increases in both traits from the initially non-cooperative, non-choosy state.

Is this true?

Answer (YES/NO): YES